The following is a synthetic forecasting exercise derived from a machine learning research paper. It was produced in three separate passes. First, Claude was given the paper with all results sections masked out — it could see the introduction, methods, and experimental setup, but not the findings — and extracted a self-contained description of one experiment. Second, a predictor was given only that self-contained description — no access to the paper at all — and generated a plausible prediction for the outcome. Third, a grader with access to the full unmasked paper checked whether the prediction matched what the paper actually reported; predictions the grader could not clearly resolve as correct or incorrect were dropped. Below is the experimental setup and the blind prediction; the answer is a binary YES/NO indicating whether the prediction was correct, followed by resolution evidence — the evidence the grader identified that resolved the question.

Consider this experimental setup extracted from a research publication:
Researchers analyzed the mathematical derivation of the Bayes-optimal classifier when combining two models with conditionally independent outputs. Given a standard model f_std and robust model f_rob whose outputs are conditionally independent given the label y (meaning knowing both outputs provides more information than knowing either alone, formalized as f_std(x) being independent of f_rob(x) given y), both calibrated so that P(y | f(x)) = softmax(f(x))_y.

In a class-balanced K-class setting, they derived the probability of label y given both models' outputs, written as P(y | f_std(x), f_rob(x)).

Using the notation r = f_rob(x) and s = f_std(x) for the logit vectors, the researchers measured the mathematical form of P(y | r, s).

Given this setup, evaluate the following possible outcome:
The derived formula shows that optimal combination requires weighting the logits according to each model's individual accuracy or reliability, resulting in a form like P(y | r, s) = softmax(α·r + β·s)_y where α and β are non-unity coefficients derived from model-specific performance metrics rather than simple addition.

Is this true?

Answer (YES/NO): NO